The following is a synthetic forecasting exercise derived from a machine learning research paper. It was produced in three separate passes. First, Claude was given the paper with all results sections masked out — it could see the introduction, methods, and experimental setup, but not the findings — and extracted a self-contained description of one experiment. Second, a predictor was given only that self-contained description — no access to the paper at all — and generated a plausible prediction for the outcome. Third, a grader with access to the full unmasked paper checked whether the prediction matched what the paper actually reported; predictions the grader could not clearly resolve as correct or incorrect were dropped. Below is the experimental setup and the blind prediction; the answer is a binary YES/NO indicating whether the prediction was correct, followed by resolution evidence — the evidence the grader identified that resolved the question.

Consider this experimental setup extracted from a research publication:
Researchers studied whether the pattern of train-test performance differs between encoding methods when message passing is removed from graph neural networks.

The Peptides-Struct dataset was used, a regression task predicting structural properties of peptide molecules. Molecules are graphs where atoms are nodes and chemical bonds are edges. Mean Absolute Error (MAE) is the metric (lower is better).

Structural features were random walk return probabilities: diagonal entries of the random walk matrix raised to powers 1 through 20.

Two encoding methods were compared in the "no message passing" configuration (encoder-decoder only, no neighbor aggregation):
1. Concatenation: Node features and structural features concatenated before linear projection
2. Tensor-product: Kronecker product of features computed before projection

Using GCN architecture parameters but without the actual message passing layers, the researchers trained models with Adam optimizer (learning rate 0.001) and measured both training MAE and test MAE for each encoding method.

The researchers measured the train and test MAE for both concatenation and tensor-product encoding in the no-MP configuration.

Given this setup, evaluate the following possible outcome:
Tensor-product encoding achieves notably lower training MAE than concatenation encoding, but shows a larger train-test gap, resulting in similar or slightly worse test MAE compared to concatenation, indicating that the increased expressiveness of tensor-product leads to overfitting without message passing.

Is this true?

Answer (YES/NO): NO